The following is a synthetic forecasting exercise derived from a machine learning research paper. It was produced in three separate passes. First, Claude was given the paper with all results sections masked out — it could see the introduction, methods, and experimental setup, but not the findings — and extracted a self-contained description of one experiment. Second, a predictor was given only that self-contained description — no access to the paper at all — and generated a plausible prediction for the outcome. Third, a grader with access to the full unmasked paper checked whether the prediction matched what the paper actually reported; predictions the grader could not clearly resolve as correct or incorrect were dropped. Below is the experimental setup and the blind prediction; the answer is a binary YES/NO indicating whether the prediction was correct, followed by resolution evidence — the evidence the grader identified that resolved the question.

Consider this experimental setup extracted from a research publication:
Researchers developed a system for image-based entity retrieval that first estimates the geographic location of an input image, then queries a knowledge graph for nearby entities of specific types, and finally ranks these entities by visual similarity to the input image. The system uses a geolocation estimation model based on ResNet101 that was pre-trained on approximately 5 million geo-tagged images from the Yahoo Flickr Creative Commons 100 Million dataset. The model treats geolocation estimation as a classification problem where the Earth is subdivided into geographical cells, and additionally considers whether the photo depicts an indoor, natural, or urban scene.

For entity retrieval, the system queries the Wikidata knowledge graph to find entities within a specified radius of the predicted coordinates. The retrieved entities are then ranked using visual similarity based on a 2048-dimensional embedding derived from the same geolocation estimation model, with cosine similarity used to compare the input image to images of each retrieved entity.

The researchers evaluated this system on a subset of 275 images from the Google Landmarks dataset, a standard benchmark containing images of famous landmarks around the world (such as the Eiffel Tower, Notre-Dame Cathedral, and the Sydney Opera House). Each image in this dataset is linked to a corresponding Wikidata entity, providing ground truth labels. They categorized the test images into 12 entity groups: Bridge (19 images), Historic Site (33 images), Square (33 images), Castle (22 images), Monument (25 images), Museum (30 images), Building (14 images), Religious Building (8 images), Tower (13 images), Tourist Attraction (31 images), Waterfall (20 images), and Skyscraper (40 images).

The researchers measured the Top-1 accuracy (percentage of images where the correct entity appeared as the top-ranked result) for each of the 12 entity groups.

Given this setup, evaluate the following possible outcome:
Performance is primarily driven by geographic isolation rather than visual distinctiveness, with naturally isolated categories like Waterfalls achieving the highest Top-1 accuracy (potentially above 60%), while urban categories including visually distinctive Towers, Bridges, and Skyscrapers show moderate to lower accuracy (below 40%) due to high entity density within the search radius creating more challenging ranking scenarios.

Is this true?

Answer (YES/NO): NO